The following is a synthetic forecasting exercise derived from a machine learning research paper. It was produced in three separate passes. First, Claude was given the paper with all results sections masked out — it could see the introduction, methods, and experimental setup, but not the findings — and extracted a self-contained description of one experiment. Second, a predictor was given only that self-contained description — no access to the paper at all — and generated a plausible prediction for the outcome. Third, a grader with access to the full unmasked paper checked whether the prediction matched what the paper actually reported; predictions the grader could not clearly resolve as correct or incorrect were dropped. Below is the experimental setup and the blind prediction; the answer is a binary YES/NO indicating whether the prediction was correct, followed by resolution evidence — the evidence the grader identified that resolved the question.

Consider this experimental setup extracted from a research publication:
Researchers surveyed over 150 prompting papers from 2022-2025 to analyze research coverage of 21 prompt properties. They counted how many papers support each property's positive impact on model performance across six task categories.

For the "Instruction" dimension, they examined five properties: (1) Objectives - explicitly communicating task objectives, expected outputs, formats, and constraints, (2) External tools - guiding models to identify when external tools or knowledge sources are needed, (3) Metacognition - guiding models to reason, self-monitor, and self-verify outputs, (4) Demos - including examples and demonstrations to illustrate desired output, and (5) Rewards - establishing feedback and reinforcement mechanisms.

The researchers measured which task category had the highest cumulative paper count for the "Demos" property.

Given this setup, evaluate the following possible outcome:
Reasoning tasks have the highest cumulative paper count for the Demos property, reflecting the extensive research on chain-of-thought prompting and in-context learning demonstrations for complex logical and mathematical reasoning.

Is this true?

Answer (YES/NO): YES